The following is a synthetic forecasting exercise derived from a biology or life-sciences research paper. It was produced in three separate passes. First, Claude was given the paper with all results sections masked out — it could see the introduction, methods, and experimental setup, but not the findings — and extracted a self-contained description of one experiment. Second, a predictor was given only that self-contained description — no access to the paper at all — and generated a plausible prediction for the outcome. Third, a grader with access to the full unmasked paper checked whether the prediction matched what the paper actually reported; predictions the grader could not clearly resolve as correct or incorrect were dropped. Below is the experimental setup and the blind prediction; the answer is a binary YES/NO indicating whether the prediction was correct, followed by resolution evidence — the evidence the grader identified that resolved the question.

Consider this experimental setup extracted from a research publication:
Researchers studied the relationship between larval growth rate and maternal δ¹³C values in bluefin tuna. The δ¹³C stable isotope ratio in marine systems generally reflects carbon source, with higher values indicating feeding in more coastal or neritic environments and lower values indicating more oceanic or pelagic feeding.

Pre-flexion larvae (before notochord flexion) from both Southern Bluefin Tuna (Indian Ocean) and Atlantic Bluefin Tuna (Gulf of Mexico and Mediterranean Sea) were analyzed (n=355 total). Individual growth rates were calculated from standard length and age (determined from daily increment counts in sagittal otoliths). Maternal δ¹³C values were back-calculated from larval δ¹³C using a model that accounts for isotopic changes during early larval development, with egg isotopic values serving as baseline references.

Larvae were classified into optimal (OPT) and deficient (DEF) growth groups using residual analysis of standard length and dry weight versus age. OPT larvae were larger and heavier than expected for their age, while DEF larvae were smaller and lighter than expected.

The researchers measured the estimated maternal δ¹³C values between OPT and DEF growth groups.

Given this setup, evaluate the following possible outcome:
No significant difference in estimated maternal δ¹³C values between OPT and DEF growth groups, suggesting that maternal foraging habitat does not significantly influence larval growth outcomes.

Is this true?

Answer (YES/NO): NO